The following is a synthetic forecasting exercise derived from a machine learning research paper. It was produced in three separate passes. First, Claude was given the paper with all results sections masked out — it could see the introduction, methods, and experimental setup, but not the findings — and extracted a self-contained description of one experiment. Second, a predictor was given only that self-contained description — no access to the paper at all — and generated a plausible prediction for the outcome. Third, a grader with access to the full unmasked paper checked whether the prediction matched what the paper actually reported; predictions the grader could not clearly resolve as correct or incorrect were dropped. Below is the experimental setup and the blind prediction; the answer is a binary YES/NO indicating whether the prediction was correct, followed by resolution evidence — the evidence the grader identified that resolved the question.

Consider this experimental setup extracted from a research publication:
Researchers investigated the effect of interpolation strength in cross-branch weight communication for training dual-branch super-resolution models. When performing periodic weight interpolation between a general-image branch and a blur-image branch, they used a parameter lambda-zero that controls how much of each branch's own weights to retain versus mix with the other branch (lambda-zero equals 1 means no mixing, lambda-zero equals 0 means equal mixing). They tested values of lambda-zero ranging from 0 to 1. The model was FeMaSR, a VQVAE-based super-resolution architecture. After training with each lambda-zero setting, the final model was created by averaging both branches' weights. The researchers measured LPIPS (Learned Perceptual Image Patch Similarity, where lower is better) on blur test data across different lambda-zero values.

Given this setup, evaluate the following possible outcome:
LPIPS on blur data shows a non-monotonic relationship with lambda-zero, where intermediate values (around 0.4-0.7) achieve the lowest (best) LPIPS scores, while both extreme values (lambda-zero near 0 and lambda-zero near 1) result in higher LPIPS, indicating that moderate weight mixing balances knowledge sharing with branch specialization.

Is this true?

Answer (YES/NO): NO